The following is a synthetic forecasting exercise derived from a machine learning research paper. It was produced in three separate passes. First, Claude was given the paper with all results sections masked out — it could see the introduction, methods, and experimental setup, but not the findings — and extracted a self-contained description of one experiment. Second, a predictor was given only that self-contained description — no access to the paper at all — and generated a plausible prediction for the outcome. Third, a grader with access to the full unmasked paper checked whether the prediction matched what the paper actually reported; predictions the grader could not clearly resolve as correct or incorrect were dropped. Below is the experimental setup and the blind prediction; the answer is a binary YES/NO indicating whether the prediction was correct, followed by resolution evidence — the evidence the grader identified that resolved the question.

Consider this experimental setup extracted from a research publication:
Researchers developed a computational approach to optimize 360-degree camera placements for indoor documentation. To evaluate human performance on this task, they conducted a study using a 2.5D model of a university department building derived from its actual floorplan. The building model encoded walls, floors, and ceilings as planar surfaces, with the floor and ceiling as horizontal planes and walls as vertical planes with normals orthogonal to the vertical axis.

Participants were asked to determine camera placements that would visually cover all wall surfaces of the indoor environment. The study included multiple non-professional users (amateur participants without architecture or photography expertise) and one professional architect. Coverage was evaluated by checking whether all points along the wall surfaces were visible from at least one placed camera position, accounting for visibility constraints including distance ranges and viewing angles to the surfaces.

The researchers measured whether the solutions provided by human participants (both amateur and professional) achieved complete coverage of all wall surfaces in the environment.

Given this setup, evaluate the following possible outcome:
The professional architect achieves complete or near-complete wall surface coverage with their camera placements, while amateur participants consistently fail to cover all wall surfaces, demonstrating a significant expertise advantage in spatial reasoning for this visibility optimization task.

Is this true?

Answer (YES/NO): NO